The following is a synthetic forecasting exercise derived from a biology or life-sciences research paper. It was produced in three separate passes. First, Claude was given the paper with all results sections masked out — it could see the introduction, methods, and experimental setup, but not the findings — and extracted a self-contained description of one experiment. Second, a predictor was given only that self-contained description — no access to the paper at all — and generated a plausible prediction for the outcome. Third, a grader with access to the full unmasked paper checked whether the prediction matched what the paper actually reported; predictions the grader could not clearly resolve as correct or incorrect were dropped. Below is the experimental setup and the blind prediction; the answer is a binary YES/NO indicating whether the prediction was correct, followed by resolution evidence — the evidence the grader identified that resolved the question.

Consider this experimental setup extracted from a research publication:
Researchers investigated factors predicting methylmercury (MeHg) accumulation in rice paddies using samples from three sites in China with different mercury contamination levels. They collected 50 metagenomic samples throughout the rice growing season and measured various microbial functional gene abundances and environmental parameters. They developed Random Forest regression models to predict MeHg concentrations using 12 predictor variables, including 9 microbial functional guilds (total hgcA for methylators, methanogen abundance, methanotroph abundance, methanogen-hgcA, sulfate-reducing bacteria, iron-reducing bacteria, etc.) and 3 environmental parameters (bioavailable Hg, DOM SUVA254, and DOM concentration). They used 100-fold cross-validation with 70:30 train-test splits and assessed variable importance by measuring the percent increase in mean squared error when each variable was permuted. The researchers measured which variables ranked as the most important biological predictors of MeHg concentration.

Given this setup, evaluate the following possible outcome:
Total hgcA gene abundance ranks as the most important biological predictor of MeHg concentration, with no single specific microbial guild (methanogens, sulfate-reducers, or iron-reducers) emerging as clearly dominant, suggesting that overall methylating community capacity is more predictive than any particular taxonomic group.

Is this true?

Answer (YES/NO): NO